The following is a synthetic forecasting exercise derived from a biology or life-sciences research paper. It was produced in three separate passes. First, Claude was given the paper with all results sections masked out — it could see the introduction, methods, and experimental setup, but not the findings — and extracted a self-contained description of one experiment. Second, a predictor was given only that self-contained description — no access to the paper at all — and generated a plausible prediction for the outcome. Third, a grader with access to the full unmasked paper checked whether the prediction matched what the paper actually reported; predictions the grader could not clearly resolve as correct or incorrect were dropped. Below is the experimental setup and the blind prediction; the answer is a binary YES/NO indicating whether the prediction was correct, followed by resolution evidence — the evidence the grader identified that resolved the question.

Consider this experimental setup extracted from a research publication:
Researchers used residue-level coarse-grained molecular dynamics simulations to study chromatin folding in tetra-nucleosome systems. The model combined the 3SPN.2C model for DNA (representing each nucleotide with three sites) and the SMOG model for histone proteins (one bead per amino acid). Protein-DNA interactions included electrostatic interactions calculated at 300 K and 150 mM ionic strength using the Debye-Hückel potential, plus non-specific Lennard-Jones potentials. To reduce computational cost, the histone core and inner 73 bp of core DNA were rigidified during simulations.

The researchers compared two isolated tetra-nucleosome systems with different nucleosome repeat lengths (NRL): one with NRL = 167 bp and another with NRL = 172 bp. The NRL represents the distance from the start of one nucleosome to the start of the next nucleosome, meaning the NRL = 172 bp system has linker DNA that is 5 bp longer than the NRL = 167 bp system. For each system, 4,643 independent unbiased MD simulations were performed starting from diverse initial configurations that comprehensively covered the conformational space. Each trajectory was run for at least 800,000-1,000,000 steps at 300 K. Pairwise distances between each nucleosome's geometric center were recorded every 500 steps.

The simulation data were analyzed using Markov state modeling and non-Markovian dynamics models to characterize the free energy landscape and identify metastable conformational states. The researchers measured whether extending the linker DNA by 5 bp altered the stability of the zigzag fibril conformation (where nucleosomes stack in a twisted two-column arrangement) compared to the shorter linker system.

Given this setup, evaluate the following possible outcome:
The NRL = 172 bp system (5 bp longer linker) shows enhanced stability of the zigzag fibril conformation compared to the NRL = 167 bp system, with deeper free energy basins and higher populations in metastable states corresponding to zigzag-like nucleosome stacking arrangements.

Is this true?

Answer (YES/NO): NO